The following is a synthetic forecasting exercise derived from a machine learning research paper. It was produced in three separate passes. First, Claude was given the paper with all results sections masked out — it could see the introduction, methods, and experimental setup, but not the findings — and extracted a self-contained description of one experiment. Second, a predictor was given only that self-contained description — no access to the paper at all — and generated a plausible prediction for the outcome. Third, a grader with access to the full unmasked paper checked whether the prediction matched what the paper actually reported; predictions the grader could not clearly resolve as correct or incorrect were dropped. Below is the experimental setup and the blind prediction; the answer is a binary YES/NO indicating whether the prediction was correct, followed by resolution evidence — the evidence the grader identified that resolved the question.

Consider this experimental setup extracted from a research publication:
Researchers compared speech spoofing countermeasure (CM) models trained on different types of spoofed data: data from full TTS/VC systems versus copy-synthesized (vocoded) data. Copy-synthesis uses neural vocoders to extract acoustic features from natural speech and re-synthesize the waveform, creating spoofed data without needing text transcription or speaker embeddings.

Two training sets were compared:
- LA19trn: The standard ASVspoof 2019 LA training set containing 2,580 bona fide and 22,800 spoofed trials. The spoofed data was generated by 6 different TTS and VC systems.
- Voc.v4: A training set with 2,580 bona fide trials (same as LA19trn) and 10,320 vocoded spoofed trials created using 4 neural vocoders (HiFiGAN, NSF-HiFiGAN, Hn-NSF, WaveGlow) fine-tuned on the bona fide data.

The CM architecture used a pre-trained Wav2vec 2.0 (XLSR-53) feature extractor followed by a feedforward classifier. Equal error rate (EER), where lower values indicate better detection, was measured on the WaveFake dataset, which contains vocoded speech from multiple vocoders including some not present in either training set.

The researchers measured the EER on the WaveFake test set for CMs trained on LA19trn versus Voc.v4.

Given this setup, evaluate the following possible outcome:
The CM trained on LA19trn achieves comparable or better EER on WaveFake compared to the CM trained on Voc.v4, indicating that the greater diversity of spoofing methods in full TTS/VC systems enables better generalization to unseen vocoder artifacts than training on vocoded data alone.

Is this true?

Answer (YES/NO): NO